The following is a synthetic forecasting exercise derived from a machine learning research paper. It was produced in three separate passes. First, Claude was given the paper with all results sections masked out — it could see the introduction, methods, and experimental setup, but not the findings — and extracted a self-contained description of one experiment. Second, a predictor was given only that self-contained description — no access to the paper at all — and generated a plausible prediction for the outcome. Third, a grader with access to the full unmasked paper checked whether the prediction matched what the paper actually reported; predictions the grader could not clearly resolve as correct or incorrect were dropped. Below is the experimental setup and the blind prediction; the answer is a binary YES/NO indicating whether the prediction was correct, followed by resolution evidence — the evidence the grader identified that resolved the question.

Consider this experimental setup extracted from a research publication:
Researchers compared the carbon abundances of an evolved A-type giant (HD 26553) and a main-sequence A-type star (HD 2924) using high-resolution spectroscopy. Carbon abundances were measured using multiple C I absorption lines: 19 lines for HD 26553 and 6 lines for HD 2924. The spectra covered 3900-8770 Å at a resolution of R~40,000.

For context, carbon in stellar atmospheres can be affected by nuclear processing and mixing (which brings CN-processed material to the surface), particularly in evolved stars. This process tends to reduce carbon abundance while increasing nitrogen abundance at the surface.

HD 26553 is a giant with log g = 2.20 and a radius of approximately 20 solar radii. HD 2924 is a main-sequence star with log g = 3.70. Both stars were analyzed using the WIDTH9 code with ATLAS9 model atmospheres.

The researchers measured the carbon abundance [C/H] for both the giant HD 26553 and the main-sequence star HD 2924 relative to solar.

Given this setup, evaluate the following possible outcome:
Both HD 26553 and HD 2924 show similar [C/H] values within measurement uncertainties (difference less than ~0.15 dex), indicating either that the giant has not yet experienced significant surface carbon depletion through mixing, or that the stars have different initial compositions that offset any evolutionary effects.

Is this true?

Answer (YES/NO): YES